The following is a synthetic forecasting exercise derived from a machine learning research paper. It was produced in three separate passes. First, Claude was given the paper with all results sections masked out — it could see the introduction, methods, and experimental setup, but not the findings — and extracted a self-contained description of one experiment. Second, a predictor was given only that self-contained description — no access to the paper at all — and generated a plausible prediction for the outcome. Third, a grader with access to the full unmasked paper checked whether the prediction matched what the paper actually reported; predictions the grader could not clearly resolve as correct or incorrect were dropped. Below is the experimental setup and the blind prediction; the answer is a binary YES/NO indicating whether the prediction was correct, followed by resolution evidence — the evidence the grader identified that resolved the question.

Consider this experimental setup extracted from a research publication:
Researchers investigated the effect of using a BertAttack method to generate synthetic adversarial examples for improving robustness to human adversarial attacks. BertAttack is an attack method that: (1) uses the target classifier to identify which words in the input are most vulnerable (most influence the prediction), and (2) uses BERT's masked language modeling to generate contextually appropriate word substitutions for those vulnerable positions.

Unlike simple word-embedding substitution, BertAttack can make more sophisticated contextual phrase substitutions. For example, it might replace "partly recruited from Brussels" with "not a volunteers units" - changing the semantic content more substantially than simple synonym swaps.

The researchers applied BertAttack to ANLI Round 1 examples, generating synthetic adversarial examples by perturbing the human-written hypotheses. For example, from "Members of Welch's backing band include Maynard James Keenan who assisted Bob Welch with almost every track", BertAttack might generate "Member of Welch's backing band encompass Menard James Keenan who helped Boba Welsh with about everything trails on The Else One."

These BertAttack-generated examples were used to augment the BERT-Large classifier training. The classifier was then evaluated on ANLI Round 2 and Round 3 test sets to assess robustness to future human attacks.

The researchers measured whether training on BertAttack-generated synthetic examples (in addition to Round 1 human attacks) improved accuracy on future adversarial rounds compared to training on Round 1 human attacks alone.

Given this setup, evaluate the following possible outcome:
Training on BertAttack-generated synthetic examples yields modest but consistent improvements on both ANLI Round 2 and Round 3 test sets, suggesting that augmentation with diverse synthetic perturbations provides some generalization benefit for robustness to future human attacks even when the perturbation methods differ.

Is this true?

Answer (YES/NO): NO